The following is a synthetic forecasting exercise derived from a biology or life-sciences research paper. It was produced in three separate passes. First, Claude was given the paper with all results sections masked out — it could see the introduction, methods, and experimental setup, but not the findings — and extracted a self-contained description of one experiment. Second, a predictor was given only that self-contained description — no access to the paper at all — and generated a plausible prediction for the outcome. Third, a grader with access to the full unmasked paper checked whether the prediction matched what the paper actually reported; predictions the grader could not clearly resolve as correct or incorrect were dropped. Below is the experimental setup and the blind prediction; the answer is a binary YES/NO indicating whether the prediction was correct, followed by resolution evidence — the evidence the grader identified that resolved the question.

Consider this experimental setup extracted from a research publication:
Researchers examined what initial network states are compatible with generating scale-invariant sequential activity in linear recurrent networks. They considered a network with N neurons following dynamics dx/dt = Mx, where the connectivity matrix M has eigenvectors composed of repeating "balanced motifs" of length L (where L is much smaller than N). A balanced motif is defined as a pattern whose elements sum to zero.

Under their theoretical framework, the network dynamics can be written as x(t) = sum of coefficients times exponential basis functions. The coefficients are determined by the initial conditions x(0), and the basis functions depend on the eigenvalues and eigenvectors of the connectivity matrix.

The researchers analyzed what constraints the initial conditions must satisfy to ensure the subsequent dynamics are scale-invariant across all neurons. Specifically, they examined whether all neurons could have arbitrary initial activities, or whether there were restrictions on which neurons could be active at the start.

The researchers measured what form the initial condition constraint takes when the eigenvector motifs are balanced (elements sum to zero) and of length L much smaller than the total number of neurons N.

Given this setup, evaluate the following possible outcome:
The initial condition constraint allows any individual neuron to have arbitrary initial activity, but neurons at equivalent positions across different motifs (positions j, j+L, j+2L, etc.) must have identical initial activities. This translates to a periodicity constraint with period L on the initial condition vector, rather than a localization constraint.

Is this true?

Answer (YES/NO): NO